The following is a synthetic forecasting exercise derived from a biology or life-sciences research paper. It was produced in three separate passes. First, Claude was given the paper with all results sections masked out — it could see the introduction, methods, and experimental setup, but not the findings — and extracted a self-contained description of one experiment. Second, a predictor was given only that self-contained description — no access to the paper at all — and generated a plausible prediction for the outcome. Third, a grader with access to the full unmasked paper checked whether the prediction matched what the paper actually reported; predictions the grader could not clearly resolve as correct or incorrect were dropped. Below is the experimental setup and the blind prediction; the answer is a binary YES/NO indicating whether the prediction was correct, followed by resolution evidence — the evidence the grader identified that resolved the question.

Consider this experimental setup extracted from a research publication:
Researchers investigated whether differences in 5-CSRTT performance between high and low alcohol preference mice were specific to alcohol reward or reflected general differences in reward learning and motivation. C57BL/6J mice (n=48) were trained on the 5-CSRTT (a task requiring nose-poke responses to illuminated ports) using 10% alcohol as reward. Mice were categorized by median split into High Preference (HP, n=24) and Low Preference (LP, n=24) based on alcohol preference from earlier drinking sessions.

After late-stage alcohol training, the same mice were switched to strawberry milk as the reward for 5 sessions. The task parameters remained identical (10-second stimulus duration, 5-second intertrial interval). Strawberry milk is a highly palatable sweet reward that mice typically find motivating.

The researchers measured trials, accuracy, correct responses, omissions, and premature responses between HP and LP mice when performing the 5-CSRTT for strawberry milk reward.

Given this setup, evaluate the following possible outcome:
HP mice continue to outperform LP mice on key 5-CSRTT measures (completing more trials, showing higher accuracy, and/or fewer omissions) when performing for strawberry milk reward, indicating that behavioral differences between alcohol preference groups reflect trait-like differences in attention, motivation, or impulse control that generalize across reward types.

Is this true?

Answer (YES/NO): NO